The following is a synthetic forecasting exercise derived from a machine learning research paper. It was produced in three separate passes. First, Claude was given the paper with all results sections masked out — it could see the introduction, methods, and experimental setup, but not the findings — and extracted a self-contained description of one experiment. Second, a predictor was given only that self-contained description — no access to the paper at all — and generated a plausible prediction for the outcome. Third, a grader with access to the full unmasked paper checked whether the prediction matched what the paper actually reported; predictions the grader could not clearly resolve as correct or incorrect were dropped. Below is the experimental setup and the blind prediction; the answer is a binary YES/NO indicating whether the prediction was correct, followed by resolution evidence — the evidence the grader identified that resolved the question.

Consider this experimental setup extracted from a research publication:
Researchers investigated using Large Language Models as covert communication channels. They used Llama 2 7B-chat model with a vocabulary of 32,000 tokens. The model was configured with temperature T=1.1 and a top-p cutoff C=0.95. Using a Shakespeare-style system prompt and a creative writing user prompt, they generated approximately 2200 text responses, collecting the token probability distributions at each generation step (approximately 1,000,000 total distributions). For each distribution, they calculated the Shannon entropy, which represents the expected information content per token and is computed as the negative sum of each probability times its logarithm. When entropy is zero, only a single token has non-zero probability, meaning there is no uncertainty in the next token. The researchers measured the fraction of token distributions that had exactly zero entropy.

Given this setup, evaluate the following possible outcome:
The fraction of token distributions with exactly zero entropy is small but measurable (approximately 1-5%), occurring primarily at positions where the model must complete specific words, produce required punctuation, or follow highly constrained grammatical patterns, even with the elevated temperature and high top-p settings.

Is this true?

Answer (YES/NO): NO